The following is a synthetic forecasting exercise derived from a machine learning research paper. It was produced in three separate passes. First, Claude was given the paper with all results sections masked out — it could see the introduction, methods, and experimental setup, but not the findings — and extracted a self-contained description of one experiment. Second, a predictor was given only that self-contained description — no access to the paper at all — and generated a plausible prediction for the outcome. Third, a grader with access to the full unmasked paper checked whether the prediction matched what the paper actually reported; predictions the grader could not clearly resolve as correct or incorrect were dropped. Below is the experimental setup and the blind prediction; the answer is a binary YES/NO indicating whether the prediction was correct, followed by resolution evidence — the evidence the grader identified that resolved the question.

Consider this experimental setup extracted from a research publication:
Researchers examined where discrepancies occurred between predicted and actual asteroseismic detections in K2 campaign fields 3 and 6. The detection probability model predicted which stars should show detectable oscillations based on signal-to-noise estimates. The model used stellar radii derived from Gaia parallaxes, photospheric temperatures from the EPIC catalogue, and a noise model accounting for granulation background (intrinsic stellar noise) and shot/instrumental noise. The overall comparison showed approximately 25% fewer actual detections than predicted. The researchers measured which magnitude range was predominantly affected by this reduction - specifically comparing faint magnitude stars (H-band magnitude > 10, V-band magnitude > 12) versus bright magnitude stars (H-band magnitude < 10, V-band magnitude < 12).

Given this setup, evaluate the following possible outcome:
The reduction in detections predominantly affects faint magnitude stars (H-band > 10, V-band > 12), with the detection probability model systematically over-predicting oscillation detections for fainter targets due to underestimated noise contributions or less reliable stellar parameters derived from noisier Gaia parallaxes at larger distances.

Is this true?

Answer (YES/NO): YES